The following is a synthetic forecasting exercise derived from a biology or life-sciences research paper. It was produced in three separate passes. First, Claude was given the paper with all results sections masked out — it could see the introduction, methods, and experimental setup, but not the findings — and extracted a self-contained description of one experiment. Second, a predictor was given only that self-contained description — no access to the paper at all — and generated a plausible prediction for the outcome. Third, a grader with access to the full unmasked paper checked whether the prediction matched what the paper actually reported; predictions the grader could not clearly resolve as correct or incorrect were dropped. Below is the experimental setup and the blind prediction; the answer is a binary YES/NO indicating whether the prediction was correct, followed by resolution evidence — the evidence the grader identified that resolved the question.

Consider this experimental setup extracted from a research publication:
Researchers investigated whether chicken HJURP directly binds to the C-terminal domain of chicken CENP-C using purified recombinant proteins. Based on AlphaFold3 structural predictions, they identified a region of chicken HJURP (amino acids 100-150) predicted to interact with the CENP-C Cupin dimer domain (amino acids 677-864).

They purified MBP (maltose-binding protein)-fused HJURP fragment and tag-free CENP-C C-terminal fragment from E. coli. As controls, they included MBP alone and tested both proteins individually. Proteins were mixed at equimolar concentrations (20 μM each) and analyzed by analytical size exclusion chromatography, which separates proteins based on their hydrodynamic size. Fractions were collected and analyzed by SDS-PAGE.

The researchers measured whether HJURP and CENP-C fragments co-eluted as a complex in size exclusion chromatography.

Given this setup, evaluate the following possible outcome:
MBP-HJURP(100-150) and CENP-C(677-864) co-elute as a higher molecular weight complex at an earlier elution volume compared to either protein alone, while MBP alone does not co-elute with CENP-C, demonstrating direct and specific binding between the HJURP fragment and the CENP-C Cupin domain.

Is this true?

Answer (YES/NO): YES